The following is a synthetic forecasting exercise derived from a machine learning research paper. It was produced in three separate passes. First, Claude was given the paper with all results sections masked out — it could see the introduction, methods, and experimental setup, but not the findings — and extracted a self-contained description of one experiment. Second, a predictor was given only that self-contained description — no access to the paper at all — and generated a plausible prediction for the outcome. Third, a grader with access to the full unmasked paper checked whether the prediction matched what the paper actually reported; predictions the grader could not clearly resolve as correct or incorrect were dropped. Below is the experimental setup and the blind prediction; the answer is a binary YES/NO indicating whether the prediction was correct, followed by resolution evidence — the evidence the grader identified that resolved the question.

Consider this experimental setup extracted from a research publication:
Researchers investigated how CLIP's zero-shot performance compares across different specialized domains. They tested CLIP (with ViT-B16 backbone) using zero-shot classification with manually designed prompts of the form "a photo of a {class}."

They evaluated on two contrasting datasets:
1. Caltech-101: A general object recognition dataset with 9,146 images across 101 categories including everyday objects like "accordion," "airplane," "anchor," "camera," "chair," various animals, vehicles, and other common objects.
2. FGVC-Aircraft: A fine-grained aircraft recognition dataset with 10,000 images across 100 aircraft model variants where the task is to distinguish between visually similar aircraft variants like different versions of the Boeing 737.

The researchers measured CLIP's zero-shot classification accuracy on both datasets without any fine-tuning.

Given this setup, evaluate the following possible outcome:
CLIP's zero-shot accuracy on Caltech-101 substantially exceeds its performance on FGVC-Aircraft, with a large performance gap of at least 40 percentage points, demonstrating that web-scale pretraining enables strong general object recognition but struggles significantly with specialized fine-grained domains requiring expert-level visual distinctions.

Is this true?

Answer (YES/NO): YES